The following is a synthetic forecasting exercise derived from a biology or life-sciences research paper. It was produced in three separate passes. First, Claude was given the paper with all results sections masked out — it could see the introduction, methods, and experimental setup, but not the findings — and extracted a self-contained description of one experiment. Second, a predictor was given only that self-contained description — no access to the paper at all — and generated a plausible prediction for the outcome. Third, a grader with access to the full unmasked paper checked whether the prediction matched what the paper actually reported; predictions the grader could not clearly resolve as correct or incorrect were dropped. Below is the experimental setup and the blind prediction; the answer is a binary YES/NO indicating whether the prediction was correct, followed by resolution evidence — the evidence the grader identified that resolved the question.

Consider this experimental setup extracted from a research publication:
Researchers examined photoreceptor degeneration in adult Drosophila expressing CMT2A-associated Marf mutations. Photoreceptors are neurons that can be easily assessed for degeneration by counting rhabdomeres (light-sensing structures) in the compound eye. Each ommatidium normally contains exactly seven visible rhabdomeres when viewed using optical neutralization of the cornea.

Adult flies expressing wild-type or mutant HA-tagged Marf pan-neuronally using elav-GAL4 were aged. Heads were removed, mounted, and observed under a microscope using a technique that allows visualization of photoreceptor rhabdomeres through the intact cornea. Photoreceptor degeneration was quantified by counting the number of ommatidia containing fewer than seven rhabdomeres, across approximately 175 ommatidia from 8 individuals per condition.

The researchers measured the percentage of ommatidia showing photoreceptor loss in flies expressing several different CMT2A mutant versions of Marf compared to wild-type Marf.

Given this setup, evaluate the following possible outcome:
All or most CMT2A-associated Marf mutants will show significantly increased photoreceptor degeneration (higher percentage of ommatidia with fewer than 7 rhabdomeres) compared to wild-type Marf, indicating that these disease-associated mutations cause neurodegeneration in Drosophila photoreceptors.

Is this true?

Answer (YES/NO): NO